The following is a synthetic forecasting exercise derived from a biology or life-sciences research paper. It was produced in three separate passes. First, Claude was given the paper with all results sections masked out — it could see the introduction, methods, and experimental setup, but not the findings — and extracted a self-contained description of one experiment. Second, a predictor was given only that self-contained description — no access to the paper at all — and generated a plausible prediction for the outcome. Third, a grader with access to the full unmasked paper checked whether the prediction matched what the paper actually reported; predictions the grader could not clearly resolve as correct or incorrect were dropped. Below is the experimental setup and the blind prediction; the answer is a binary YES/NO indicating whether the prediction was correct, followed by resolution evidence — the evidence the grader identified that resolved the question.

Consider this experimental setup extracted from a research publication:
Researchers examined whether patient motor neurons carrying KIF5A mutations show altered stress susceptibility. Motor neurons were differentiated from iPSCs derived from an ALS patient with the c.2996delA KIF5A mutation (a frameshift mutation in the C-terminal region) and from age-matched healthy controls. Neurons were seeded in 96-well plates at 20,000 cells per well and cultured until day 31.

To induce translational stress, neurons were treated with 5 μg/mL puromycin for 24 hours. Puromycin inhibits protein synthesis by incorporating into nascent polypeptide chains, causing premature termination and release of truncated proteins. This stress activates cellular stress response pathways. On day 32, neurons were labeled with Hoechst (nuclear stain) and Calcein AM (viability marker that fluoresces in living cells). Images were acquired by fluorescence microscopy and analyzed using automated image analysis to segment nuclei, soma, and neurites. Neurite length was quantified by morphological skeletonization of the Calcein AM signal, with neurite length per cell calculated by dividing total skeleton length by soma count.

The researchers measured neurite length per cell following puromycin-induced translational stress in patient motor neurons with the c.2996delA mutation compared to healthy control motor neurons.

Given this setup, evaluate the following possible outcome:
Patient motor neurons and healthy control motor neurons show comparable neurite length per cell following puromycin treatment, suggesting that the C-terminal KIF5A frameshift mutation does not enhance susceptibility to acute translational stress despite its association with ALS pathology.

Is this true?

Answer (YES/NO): NO